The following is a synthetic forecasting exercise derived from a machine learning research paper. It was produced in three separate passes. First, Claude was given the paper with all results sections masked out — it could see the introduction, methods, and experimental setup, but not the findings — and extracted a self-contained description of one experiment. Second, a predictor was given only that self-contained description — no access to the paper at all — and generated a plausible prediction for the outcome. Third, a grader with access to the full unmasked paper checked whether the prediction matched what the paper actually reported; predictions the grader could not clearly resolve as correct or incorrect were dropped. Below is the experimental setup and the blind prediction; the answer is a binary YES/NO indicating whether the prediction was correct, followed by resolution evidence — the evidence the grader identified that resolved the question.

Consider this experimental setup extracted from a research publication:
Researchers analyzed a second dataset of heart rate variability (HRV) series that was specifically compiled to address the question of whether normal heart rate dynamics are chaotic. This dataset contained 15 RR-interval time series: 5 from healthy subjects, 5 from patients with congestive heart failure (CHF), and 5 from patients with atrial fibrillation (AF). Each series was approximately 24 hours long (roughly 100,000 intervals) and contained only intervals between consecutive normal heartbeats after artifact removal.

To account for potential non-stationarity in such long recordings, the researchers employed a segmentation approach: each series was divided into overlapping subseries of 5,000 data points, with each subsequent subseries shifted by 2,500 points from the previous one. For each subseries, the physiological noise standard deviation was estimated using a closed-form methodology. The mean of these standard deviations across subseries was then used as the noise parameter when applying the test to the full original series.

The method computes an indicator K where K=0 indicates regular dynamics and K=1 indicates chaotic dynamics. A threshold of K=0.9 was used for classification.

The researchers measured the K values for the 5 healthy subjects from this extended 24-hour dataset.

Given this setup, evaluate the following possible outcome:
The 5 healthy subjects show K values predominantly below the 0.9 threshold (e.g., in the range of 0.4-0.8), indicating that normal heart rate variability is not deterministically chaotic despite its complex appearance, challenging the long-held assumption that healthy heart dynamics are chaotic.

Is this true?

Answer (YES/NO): NO